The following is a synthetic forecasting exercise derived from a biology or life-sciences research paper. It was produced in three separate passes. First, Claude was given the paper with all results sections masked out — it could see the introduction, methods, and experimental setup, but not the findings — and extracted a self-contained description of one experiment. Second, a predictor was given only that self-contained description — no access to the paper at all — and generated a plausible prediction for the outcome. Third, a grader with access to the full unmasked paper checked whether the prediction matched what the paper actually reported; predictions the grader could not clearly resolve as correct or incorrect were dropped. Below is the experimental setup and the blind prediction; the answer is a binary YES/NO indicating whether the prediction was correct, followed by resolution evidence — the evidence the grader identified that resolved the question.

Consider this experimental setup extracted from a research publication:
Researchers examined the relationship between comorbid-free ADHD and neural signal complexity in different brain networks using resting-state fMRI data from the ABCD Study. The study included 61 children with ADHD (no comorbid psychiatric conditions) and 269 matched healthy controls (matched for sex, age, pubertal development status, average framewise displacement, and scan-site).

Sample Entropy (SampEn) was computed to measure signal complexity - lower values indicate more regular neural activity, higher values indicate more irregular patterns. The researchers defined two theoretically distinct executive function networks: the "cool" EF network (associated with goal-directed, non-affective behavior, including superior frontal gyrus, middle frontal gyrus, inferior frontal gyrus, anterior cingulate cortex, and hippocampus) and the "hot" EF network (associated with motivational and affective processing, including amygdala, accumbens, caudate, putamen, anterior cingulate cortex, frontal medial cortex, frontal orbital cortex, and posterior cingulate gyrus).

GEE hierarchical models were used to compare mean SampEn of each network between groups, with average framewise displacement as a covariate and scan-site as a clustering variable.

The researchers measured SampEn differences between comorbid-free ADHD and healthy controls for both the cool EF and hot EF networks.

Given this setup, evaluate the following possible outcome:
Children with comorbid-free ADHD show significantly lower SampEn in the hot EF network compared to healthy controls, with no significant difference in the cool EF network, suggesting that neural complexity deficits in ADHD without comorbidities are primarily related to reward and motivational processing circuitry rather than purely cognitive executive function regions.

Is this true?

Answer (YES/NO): NO